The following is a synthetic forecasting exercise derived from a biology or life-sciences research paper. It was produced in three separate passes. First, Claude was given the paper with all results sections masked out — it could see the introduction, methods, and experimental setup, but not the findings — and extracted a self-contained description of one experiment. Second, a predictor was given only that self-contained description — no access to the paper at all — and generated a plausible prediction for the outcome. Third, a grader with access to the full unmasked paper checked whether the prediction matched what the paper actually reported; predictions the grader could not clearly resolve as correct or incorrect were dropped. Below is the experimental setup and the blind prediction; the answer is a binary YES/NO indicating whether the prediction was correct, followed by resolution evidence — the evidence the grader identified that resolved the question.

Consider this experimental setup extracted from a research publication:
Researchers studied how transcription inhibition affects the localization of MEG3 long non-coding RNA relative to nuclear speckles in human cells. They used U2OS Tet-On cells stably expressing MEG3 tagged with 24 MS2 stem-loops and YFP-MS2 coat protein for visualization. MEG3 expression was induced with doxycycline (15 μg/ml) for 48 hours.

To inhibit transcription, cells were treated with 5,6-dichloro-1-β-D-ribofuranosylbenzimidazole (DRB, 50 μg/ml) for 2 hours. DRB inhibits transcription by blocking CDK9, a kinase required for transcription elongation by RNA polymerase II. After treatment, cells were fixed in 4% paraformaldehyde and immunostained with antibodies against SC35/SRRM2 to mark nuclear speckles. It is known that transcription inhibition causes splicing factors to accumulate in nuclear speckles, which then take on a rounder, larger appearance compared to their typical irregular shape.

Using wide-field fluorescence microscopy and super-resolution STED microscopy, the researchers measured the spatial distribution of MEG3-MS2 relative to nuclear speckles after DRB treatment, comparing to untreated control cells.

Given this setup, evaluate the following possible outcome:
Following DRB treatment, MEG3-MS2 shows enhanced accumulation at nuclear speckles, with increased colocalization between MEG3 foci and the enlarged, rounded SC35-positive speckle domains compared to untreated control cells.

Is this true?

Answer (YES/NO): YES